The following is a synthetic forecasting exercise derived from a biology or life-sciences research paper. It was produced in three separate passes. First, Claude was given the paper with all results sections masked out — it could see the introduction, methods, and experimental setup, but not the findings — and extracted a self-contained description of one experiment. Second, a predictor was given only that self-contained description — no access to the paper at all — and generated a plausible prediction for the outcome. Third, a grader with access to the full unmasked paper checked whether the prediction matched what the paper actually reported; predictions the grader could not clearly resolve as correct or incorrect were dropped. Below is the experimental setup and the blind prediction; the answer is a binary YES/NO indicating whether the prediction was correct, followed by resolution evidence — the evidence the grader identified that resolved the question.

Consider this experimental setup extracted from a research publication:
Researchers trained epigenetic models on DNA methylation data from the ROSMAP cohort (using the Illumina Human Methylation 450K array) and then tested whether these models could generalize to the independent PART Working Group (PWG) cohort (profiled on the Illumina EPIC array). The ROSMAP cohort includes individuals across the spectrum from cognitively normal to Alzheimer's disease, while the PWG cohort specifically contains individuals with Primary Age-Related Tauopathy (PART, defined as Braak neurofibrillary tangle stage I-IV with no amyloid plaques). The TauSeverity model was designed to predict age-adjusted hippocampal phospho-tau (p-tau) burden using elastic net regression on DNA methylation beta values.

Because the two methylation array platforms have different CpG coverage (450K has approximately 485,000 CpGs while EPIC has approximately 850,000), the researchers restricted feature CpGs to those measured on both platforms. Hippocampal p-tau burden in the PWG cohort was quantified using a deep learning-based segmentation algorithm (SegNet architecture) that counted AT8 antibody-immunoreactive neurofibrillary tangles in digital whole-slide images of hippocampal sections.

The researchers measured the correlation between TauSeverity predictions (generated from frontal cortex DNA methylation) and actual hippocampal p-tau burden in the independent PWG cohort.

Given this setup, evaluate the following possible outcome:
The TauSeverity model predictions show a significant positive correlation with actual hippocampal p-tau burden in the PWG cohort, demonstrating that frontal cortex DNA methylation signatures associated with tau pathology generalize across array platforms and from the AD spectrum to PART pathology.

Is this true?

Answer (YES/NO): YES